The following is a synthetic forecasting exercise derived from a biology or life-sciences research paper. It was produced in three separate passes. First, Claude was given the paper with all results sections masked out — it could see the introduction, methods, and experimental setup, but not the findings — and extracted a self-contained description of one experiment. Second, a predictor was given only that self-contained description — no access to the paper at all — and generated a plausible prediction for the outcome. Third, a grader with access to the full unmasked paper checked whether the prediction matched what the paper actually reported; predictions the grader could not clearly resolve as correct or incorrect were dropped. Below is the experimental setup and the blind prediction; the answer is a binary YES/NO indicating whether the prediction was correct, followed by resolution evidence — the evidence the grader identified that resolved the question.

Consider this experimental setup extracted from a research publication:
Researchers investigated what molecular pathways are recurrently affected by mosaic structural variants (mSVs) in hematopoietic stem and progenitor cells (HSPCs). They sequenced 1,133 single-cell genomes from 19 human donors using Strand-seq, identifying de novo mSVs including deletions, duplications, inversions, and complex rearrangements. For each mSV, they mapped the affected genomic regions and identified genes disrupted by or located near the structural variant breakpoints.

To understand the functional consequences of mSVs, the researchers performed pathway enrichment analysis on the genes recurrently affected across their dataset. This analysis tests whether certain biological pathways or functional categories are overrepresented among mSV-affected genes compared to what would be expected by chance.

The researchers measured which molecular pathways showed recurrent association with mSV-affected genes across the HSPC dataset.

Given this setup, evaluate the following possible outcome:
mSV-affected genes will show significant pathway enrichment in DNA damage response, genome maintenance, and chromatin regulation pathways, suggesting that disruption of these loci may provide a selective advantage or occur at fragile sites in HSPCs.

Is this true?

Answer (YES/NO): NO